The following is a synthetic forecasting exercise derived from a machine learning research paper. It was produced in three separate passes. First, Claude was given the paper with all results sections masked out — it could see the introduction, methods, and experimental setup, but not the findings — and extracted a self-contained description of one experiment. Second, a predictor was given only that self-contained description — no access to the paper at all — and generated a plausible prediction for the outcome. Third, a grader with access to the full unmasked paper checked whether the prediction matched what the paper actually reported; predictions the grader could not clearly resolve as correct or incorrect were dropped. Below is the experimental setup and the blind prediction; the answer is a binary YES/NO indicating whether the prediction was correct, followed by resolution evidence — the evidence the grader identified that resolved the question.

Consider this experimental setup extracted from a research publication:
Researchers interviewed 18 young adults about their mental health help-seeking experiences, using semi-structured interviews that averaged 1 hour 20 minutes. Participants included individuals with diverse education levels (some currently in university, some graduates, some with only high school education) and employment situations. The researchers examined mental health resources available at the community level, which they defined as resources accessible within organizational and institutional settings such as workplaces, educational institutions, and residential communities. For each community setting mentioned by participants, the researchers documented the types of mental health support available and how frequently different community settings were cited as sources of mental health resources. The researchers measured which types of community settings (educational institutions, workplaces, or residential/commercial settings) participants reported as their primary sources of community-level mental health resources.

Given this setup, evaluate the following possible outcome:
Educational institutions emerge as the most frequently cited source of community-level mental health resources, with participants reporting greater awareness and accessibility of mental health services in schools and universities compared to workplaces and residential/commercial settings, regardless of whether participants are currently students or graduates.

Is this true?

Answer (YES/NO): NO